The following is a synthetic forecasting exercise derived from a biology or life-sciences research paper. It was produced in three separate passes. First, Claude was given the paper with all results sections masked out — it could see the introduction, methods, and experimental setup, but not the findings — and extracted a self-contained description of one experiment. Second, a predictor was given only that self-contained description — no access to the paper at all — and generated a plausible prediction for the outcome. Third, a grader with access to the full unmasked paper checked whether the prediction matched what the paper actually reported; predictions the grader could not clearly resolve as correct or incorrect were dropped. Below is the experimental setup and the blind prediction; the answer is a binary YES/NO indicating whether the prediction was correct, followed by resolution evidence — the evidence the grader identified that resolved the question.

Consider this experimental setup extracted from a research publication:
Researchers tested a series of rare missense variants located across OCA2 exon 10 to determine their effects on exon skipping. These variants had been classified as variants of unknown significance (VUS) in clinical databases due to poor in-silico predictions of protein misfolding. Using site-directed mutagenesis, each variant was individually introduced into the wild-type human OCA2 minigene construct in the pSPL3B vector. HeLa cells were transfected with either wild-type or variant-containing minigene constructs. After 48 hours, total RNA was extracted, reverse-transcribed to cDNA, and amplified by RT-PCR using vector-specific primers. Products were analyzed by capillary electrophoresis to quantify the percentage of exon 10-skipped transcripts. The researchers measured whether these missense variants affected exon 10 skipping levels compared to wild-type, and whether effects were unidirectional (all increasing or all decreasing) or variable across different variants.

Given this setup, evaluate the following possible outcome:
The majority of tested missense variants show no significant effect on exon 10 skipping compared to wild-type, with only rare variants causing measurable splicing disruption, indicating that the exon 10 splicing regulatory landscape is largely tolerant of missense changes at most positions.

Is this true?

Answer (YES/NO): NO